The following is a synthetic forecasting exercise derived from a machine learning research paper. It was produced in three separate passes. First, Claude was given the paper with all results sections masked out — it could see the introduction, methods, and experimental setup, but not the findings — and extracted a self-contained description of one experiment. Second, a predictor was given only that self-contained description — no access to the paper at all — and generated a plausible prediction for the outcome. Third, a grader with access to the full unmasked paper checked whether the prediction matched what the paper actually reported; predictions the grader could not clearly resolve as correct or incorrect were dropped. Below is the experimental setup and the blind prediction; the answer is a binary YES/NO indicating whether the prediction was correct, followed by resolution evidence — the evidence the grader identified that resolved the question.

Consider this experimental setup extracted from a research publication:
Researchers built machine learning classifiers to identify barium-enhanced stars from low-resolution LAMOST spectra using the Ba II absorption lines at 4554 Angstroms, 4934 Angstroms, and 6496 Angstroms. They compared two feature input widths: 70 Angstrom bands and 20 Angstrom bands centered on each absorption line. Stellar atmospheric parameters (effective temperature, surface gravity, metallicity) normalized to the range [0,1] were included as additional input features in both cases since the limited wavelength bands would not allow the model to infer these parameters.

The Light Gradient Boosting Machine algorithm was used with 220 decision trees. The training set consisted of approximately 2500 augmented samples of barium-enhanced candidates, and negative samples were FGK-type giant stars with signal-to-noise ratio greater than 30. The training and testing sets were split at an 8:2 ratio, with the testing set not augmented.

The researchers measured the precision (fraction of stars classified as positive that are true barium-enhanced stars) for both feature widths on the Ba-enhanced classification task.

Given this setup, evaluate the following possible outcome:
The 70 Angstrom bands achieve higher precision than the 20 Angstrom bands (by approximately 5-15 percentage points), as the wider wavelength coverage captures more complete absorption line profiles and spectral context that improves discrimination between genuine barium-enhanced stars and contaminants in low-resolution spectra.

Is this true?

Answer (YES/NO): NO